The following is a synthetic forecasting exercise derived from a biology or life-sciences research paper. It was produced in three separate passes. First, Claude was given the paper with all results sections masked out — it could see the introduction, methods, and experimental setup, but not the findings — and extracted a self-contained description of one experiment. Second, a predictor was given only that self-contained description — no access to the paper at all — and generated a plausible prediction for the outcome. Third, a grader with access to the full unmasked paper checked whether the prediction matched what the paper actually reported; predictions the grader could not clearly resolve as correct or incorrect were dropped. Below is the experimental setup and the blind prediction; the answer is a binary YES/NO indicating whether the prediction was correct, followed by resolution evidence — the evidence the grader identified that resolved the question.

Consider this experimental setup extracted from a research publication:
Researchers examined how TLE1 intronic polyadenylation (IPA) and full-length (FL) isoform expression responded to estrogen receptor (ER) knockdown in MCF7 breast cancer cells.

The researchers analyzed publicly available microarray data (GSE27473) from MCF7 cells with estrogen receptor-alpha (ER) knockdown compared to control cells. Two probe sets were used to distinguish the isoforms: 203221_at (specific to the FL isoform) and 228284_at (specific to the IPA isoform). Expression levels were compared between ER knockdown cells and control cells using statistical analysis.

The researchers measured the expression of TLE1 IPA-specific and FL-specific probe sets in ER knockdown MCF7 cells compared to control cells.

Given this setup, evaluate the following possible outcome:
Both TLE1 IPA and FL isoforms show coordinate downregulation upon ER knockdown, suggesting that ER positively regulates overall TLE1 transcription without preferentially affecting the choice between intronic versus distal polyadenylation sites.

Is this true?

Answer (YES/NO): YES